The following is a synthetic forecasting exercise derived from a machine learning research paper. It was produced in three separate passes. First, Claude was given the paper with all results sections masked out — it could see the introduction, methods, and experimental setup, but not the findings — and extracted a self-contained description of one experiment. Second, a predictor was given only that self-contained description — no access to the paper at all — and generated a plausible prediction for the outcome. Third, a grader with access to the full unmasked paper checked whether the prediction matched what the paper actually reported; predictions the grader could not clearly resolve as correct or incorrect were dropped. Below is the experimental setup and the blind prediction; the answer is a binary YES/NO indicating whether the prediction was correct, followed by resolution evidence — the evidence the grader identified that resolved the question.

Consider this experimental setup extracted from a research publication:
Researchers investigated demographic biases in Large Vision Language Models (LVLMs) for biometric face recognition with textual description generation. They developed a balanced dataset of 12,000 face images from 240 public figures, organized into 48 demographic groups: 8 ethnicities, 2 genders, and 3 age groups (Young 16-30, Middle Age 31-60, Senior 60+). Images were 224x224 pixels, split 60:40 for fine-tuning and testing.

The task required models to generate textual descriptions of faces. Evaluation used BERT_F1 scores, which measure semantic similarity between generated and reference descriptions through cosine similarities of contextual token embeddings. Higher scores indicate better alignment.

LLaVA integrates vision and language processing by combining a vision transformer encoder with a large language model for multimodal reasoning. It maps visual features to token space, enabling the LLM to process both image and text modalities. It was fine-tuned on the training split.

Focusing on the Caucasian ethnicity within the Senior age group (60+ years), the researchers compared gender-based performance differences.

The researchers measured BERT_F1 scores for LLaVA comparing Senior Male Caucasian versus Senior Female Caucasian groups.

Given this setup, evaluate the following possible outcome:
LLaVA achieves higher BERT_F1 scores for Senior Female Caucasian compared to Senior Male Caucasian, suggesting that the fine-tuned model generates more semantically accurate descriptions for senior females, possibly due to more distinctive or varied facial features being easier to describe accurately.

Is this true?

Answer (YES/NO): YES